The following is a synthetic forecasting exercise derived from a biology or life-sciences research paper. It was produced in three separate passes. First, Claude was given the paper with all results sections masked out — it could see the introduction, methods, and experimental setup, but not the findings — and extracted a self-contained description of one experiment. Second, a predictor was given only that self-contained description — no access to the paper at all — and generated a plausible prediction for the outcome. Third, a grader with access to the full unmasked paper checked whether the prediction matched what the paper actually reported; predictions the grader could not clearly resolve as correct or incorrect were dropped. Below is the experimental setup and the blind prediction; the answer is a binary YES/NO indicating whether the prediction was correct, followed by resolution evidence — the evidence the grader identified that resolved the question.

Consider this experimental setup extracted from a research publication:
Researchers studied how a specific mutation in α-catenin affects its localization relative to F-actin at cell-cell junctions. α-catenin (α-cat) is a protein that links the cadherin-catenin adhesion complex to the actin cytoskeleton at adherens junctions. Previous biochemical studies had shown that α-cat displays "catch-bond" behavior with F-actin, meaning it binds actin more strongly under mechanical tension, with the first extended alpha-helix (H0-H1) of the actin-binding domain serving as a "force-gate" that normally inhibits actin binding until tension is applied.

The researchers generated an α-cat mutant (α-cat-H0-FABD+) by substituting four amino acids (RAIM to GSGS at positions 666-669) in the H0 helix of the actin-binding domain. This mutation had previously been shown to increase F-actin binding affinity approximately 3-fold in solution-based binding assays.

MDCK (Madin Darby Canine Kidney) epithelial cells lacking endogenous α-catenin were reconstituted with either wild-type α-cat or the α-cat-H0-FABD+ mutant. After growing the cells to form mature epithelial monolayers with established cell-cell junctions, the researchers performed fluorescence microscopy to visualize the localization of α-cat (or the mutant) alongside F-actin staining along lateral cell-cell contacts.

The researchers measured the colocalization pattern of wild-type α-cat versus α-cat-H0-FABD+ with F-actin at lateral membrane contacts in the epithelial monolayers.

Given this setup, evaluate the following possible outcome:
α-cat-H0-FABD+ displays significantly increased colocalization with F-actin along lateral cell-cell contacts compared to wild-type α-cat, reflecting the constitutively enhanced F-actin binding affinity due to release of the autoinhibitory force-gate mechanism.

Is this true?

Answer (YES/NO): YES